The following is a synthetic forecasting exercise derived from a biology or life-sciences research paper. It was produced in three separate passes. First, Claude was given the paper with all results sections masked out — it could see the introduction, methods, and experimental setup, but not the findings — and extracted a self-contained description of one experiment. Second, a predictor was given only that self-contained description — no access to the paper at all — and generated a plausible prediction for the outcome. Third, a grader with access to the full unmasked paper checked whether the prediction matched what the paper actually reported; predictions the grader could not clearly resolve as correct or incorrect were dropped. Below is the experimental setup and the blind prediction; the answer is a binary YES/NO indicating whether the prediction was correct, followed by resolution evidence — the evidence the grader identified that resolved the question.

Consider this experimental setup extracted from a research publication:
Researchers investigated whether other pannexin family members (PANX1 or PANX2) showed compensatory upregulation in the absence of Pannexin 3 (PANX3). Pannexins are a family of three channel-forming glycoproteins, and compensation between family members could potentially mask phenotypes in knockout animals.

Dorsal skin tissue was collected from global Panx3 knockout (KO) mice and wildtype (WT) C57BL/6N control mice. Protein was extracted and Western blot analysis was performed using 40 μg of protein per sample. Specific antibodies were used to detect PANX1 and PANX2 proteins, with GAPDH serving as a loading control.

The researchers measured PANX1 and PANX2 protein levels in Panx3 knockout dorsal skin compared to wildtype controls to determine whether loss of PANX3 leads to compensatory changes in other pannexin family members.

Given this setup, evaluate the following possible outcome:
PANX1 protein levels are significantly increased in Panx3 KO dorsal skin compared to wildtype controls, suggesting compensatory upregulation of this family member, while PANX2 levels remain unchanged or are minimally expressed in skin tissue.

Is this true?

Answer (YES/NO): NO